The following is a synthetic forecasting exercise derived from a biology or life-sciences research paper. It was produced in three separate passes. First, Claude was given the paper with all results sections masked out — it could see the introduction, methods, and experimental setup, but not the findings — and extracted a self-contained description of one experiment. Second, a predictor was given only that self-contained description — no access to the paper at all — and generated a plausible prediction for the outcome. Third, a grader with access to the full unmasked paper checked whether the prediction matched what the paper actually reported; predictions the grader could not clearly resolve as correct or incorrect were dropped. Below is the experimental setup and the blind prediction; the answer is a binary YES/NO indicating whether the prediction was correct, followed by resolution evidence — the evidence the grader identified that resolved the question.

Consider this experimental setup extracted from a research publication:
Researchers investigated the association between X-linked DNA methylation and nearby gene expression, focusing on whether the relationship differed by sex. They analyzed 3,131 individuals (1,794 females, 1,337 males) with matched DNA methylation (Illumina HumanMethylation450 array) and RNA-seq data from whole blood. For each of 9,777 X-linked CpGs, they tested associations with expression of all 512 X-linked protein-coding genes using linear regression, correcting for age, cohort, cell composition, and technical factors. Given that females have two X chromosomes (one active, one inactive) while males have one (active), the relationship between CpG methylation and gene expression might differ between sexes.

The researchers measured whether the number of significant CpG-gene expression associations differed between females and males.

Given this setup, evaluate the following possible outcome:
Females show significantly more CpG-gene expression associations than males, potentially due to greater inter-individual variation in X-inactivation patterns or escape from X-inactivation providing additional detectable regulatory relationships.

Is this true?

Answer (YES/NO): NO